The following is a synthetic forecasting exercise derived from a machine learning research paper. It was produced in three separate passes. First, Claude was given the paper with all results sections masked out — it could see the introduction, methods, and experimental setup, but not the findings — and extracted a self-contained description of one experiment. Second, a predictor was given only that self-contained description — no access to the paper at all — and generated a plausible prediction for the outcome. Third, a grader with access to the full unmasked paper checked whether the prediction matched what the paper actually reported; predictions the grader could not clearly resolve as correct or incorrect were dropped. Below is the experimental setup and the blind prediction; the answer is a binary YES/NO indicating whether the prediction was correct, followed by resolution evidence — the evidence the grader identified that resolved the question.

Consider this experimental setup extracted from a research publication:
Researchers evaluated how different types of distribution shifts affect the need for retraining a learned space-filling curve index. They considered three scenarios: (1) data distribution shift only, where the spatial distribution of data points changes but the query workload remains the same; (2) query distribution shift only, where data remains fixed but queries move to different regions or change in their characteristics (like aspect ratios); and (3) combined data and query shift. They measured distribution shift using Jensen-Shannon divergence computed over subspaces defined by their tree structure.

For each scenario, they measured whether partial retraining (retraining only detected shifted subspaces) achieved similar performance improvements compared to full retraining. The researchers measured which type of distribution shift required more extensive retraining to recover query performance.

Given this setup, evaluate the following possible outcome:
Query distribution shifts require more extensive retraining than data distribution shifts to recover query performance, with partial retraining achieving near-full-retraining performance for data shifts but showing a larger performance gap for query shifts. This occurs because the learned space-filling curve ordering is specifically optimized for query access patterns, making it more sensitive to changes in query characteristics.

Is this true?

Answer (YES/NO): NO